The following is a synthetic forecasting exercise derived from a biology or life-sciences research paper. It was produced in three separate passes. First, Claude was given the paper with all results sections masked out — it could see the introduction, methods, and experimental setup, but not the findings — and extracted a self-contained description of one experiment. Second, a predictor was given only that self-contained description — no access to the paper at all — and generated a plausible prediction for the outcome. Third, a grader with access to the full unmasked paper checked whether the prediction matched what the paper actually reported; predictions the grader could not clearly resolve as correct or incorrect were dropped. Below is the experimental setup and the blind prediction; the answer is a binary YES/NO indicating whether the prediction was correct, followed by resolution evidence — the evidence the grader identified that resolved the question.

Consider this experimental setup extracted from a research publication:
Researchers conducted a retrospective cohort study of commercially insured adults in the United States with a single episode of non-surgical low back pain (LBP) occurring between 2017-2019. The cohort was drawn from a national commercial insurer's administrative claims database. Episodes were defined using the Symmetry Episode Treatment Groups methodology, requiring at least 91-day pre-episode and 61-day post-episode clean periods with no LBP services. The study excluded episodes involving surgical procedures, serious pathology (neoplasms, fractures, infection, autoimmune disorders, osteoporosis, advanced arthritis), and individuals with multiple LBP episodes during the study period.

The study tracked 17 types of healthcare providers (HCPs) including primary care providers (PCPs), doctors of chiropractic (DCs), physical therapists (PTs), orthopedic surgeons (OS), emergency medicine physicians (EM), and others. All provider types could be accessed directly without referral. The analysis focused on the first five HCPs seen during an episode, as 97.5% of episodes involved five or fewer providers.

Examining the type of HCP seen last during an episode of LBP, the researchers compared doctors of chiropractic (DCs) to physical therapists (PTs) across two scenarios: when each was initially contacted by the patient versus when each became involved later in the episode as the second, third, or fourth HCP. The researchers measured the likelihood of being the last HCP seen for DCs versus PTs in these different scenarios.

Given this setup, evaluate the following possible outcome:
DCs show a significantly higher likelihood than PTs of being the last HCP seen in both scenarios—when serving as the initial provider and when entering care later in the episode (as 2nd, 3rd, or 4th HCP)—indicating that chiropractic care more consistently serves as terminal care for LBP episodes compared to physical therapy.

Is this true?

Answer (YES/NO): NO